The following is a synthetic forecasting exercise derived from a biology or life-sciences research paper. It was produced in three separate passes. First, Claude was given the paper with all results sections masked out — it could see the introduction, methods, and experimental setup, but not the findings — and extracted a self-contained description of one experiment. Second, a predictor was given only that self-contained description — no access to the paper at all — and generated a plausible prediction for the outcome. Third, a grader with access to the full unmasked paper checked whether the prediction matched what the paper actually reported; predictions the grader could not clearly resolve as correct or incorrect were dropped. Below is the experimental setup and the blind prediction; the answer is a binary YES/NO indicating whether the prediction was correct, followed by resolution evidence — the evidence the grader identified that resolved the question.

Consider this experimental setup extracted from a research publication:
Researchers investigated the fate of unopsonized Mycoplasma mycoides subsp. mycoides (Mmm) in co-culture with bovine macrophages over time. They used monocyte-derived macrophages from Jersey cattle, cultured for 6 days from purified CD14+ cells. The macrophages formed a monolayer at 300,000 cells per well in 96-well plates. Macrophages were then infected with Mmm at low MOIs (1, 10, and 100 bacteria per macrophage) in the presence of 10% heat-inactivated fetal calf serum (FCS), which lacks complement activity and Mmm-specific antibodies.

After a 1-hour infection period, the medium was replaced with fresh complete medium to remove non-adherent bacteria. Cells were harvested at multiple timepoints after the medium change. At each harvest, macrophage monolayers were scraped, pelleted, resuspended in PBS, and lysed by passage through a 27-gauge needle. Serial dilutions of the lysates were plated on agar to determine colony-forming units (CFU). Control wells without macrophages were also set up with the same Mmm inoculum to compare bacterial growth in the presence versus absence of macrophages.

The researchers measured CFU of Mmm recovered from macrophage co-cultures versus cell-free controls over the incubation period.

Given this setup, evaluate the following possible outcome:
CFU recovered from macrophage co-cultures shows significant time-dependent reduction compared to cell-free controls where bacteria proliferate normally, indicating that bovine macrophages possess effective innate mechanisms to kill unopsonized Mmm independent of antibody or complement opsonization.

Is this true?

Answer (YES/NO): NO